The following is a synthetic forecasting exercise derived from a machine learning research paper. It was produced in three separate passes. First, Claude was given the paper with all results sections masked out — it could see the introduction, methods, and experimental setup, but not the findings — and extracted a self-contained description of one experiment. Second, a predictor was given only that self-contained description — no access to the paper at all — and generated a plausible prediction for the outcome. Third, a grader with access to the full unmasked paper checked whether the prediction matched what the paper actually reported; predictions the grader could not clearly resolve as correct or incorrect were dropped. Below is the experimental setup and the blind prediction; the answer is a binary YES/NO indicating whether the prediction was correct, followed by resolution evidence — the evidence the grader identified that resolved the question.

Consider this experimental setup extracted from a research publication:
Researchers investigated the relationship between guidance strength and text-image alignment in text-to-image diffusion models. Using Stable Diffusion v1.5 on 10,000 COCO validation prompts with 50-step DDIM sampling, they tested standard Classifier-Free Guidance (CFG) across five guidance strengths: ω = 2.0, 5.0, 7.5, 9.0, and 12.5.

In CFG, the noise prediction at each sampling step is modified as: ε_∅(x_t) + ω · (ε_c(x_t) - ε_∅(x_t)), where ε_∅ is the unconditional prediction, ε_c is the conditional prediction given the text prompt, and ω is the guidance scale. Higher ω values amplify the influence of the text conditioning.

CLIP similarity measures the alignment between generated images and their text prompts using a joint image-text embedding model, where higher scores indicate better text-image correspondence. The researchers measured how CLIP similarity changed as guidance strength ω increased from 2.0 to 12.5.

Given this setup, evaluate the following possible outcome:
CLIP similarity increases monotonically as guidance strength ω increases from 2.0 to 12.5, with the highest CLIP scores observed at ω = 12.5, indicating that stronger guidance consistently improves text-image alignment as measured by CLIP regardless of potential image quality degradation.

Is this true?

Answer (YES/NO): NO